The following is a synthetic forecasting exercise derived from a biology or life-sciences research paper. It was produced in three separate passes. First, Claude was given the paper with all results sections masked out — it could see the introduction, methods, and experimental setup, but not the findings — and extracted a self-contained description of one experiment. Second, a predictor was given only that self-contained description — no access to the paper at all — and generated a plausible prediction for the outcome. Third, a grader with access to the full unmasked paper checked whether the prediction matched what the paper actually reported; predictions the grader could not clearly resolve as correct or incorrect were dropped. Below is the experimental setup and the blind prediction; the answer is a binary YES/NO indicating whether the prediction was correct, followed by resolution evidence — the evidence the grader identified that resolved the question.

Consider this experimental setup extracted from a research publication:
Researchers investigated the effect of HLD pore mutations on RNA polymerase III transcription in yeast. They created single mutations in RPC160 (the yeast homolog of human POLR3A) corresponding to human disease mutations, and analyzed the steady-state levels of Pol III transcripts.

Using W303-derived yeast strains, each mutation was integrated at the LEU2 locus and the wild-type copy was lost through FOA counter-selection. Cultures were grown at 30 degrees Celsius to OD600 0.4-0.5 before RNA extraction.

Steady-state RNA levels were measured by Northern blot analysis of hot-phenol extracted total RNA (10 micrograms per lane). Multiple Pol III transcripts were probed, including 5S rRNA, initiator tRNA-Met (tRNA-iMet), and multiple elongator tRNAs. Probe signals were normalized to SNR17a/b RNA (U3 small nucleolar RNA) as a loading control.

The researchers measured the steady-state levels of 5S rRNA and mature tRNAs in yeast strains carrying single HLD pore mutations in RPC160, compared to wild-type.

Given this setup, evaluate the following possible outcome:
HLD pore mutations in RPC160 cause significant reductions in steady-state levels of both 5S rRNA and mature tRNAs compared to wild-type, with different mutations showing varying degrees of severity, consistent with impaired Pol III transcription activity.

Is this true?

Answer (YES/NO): NO